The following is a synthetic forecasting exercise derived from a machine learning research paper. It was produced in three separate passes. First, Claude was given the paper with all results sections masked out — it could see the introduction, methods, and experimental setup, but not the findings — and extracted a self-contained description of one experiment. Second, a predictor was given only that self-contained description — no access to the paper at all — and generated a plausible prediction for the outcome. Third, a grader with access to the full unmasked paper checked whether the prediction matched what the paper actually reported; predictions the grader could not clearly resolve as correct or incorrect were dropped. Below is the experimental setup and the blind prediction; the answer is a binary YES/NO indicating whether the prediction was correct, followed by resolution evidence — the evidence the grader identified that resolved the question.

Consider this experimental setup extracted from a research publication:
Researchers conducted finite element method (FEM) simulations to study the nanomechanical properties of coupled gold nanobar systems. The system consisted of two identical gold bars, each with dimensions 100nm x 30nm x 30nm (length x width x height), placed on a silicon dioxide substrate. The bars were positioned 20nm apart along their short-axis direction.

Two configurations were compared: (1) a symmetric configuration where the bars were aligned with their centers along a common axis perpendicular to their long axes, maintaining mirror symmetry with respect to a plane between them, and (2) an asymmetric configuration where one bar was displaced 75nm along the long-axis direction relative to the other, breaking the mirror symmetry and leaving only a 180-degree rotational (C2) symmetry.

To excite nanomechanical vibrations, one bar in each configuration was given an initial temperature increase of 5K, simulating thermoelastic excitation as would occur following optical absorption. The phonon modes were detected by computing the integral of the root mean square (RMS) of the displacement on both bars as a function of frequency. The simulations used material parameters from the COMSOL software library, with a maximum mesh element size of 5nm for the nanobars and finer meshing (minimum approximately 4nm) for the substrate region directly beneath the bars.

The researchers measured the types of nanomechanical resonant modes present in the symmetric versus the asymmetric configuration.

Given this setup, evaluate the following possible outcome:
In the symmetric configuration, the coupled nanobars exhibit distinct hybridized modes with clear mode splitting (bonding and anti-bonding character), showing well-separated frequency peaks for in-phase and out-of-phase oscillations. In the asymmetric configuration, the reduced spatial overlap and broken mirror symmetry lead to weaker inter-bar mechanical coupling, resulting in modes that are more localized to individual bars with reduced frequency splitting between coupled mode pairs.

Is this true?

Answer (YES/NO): NO